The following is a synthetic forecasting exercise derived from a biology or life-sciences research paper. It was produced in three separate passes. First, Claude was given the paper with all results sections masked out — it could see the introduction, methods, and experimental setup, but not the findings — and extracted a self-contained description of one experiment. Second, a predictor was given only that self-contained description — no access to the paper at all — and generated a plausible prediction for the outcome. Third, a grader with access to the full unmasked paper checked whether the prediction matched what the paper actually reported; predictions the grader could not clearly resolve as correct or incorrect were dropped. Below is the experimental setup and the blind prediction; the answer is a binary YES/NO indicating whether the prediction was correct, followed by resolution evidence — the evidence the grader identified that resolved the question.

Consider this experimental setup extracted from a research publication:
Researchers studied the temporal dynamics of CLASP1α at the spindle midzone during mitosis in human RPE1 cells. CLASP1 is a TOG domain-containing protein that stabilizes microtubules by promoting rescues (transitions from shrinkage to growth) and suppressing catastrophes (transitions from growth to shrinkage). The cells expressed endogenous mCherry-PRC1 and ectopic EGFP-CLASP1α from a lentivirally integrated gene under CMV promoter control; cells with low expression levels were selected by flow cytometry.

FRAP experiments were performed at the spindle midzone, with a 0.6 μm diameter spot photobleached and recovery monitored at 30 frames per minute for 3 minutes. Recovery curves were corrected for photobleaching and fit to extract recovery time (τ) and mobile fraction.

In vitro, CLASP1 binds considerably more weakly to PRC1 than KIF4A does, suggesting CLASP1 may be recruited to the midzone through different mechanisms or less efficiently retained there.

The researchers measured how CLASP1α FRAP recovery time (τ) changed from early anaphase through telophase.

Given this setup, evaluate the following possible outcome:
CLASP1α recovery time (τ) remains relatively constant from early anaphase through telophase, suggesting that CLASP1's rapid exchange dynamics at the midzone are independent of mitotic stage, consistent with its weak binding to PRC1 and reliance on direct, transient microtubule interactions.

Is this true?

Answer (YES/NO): NO